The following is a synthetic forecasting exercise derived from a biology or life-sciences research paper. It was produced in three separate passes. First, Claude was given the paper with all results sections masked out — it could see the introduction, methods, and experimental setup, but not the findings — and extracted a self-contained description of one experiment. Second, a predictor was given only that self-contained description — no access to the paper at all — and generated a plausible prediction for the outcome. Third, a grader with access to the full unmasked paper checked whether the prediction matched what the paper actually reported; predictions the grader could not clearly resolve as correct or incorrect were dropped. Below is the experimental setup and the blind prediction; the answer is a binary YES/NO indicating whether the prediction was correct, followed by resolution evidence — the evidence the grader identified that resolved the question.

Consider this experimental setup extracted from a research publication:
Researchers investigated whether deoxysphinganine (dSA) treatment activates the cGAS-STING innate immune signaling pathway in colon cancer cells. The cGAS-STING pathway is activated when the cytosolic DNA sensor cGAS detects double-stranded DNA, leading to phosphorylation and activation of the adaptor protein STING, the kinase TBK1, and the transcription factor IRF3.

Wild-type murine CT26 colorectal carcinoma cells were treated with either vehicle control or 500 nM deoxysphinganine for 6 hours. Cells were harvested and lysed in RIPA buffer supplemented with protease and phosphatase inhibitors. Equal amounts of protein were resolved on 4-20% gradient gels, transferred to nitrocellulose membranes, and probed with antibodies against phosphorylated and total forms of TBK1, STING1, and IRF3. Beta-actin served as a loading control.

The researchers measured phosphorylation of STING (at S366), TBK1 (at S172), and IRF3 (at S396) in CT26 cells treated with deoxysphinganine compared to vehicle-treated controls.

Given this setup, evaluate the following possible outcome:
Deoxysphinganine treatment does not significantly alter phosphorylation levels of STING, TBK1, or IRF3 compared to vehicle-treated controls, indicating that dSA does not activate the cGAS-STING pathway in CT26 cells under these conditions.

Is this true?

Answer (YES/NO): NO